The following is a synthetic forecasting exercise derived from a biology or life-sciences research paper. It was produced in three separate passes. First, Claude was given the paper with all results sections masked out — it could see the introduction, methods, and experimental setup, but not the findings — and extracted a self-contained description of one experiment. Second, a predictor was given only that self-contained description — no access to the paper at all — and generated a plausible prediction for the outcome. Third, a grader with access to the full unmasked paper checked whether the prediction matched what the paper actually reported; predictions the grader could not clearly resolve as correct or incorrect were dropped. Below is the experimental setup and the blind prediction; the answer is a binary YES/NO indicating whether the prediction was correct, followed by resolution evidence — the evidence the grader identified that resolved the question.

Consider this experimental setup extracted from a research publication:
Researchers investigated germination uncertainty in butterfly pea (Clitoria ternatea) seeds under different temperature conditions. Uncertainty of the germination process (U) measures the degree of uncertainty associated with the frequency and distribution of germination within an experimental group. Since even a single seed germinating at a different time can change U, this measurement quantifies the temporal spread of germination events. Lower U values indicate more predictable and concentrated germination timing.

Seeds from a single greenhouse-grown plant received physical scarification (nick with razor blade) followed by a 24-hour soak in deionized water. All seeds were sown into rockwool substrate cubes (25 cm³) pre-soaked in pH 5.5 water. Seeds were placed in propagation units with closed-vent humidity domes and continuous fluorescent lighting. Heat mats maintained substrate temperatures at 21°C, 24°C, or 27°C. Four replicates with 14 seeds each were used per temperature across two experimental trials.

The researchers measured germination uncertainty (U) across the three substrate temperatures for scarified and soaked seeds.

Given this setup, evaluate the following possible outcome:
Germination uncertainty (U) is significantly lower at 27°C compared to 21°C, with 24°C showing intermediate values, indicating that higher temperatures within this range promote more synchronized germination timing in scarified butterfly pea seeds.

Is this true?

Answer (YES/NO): NO